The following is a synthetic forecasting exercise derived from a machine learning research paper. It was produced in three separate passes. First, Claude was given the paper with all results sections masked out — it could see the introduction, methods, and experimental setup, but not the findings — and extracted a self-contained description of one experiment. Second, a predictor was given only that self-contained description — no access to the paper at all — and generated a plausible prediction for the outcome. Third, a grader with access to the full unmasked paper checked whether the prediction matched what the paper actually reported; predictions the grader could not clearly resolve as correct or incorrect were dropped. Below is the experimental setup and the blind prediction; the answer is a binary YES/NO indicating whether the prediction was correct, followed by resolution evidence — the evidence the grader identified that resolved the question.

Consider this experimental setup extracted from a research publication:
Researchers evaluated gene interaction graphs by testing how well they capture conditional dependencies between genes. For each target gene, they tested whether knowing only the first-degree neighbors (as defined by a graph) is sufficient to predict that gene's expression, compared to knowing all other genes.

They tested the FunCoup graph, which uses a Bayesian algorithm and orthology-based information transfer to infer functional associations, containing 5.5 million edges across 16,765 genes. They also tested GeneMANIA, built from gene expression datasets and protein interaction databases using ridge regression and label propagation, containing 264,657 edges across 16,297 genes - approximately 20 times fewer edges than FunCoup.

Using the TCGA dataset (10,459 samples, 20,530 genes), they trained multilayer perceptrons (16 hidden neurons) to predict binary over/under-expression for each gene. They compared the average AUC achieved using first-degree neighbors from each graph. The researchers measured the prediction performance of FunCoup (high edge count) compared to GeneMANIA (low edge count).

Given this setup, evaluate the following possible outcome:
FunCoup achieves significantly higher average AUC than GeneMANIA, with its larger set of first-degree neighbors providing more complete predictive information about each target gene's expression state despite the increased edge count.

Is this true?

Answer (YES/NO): YES